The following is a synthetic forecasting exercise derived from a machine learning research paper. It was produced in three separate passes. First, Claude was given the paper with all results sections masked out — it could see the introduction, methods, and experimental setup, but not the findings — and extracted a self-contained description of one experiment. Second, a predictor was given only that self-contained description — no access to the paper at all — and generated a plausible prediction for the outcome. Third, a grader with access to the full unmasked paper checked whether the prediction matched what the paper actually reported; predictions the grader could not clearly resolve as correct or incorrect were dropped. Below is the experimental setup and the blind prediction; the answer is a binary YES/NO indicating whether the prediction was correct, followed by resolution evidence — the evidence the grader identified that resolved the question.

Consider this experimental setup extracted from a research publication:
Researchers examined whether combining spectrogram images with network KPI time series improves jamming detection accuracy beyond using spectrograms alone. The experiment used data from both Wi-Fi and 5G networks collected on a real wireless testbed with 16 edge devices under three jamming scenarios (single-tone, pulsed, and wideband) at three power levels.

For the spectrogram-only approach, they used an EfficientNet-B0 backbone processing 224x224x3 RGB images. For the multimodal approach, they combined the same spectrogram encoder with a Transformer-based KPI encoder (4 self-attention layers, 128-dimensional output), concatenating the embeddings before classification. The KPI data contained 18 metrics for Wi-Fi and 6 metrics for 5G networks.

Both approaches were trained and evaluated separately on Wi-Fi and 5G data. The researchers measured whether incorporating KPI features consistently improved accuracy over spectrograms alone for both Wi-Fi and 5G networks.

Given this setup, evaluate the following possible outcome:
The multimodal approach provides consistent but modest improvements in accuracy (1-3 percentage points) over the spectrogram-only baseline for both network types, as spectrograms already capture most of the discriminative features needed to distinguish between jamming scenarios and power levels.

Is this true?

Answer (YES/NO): NO